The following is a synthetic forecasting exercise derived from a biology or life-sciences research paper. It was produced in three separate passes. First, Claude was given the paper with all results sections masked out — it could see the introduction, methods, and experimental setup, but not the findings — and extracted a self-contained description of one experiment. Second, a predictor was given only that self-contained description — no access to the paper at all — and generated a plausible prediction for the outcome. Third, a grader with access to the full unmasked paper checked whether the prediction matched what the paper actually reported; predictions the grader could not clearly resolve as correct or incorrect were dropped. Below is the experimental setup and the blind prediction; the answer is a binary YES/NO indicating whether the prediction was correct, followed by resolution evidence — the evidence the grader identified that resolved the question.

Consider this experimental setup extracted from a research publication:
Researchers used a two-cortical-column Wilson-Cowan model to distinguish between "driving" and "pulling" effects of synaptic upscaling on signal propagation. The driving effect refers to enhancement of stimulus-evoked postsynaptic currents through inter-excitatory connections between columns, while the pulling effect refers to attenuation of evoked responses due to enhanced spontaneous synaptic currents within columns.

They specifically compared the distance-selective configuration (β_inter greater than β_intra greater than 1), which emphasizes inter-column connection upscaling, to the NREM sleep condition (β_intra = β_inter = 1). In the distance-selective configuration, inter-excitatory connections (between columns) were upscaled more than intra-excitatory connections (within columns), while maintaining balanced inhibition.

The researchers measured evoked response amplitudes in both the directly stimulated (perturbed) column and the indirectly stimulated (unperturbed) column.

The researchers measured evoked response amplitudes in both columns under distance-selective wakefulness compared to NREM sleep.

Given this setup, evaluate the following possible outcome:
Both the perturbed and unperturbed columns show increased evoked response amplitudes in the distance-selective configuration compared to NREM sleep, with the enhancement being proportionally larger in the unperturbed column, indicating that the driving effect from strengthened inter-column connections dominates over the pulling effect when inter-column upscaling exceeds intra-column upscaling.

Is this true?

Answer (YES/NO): NO